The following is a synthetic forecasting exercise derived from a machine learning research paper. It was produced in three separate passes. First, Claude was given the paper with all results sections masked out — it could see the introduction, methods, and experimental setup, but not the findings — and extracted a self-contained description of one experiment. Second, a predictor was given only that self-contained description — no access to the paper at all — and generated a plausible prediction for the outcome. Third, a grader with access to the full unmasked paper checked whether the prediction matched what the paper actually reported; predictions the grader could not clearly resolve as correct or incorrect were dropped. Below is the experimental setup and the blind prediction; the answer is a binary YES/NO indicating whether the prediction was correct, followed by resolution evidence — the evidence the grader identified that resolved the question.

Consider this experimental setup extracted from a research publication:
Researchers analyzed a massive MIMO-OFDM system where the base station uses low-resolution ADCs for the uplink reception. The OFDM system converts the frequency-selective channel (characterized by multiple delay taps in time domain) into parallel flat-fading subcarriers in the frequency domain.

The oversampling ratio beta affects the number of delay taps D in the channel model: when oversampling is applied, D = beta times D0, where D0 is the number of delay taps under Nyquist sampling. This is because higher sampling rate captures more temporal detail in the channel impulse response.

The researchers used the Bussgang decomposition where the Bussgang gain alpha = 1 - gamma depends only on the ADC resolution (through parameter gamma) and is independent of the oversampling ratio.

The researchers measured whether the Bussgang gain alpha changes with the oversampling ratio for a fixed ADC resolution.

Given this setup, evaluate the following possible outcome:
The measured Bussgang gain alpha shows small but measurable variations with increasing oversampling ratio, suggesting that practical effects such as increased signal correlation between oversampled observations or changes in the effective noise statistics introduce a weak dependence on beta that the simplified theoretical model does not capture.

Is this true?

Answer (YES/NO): NO